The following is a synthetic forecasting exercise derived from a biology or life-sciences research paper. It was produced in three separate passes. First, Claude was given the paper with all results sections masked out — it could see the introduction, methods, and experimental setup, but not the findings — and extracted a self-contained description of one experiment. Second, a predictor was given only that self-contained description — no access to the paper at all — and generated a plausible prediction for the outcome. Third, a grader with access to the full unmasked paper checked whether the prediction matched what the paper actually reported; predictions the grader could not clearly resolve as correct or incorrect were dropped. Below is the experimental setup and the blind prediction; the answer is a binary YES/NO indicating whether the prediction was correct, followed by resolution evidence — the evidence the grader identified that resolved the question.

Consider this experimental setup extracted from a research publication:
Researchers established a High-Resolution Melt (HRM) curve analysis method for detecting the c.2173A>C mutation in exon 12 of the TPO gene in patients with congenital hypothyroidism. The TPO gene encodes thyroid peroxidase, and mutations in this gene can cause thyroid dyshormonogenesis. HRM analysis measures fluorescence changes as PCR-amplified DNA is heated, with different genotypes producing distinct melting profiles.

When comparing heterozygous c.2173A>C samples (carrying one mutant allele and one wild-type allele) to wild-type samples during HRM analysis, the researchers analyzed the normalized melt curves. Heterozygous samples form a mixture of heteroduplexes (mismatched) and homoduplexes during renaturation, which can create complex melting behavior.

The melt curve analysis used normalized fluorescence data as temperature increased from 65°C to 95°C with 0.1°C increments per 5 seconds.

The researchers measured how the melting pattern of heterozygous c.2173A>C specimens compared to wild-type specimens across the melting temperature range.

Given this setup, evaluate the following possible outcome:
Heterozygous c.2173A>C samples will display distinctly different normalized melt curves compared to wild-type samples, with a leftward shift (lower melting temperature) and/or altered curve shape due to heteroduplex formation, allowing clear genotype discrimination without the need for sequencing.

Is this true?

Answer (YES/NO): YES